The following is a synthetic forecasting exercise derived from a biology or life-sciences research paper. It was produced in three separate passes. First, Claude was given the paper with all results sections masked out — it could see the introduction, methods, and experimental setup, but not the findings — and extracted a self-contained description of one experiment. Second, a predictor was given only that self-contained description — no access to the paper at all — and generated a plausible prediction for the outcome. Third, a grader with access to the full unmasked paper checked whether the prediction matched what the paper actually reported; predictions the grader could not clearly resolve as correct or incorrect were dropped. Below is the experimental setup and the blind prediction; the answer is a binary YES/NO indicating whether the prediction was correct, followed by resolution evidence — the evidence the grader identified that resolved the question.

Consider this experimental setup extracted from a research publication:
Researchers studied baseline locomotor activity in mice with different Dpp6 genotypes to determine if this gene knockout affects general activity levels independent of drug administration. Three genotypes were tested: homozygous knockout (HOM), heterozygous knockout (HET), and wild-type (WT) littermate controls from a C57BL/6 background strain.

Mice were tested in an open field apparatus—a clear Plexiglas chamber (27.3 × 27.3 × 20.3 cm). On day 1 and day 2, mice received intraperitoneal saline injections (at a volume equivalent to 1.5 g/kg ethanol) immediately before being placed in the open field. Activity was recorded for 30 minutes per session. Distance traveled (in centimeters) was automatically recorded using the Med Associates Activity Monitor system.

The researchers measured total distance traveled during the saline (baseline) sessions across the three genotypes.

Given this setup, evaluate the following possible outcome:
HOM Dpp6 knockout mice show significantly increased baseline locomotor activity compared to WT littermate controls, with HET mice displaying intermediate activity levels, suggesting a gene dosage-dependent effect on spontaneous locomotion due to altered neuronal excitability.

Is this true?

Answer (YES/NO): NO